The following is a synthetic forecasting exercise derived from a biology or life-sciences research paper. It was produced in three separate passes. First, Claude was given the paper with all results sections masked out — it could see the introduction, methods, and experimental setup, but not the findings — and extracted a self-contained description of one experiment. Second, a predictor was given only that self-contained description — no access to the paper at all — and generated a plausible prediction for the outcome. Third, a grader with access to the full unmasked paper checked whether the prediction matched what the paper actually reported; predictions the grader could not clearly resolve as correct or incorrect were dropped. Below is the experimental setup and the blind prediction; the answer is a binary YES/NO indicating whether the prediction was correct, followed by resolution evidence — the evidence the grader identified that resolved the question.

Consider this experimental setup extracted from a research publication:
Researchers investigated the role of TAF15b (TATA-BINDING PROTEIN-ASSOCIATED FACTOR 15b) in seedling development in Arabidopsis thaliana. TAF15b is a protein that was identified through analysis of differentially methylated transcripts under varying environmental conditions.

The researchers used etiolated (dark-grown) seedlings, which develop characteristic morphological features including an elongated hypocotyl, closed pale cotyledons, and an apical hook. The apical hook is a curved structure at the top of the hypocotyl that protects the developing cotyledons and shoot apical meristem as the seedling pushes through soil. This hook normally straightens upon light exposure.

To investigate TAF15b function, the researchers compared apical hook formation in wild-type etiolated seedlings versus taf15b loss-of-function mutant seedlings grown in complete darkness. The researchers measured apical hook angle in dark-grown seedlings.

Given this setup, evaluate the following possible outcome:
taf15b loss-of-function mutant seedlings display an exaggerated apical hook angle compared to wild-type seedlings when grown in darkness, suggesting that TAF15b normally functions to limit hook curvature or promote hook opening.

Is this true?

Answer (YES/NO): NO